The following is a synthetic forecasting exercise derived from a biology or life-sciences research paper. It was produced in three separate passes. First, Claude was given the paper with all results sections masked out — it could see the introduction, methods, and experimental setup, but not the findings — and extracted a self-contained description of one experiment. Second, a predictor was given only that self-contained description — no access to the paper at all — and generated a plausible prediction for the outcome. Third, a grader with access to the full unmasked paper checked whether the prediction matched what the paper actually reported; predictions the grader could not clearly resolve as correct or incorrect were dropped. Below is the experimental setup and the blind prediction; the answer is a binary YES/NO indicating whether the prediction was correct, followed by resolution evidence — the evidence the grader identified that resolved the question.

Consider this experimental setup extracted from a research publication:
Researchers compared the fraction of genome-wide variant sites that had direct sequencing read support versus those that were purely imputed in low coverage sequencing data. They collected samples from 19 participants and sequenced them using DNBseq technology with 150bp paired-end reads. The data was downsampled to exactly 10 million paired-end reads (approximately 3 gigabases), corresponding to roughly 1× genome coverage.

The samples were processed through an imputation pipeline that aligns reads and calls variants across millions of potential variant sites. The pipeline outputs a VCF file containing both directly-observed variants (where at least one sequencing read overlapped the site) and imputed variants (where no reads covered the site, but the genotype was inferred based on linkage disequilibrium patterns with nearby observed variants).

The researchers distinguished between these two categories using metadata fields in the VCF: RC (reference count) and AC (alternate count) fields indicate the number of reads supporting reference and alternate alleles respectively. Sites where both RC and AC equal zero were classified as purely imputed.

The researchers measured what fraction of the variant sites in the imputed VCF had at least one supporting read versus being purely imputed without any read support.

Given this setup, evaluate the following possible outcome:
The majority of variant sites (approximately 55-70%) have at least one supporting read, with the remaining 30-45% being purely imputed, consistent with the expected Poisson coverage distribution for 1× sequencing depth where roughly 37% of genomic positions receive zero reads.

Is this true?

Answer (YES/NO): NO